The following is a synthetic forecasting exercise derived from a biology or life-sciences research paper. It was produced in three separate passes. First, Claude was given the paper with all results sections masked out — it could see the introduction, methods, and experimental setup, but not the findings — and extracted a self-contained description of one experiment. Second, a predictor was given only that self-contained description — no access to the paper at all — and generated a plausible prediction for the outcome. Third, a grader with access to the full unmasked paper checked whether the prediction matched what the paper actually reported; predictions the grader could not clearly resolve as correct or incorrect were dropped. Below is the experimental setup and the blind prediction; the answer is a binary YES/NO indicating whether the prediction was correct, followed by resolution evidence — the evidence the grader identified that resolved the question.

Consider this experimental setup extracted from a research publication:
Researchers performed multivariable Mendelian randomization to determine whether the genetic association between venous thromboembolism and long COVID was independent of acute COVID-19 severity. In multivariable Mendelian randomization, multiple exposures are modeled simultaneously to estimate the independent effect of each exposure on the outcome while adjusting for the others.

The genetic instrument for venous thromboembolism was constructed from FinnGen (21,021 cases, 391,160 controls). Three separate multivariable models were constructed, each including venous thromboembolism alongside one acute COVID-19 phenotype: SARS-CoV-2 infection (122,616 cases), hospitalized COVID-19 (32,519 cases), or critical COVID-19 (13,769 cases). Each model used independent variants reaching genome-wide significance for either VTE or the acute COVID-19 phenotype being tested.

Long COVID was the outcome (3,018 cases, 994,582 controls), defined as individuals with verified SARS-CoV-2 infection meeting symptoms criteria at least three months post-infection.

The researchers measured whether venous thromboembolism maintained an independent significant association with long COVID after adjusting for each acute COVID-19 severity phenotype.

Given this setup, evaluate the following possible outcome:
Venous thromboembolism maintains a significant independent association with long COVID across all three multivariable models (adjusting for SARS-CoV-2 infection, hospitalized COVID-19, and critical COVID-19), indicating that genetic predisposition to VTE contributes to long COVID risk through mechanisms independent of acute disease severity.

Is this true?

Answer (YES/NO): YES